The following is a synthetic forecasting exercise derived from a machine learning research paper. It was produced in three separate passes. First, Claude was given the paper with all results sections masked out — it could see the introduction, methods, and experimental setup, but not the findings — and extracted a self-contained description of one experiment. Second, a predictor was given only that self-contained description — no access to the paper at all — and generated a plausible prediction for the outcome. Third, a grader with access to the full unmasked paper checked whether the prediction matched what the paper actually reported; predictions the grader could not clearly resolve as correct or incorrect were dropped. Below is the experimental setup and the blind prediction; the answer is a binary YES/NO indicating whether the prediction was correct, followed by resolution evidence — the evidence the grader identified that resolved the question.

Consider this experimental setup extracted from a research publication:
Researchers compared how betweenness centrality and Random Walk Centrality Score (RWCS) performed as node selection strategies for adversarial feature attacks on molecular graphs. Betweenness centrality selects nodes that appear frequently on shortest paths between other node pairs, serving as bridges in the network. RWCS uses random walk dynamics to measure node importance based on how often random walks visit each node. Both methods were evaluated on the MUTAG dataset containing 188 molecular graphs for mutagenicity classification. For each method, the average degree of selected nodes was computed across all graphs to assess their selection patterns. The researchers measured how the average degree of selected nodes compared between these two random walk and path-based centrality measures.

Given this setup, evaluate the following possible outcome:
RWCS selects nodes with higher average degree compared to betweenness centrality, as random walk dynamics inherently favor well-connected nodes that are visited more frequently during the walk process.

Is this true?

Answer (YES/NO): NO